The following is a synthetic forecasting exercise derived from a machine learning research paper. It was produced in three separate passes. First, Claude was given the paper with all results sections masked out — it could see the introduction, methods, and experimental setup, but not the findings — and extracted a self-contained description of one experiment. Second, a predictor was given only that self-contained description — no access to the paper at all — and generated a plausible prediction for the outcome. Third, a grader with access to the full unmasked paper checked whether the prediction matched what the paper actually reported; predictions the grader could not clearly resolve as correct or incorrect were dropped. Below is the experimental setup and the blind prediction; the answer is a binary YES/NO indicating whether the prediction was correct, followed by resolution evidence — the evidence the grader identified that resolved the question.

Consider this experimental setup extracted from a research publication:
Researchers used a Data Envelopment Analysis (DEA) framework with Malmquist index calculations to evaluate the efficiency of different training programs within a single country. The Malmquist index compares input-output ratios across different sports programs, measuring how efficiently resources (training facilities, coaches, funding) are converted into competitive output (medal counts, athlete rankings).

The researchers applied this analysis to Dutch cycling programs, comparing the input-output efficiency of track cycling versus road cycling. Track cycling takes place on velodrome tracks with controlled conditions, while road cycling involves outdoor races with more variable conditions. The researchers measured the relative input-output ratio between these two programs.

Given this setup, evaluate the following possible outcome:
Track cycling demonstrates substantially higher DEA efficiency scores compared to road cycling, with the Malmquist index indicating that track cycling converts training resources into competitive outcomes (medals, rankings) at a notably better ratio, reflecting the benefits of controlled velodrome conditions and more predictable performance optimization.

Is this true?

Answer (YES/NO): YES